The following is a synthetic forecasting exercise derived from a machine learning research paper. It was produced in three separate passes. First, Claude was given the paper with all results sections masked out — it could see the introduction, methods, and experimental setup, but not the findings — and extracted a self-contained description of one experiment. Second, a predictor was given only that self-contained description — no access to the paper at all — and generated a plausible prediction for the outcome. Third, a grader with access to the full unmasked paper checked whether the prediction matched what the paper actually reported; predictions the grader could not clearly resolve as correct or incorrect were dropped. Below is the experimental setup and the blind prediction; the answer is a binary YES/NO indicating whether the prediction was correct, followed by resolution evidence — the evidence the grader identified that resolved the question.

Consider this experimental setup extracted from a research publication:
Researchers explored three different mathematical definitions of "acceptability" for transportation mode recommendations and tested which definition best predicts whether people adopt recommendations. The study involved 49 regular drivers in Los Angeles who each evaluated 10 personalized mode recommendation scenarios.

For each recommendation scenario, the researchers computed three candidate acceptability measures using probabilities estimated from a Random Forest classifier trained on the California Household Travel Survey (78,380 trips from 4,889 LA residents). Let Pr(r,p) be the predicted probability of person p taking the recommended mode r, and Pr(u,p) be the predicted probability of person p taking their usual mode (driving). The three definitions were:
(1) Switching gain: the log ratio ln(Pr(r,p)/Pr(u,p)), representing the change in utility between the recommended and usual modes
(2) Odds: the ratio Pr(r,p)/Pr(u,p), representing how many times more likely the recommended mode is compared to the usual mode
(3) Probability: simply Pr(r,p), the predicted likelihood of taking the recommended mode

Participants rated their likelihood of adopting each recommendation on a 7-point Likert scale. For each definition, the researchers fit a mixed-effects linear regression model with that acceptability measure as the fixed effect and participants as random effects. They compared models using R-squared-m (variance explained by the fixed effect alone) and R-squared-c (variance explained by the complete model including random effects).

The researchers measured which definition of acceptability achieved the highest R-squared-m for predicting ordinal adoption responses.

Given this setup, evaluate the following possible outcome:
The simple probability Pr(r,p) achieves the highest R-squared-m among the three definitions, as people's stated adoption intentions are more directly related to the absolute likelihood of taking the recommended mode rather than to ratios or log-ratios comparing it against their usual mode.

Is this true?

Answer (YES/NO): NO